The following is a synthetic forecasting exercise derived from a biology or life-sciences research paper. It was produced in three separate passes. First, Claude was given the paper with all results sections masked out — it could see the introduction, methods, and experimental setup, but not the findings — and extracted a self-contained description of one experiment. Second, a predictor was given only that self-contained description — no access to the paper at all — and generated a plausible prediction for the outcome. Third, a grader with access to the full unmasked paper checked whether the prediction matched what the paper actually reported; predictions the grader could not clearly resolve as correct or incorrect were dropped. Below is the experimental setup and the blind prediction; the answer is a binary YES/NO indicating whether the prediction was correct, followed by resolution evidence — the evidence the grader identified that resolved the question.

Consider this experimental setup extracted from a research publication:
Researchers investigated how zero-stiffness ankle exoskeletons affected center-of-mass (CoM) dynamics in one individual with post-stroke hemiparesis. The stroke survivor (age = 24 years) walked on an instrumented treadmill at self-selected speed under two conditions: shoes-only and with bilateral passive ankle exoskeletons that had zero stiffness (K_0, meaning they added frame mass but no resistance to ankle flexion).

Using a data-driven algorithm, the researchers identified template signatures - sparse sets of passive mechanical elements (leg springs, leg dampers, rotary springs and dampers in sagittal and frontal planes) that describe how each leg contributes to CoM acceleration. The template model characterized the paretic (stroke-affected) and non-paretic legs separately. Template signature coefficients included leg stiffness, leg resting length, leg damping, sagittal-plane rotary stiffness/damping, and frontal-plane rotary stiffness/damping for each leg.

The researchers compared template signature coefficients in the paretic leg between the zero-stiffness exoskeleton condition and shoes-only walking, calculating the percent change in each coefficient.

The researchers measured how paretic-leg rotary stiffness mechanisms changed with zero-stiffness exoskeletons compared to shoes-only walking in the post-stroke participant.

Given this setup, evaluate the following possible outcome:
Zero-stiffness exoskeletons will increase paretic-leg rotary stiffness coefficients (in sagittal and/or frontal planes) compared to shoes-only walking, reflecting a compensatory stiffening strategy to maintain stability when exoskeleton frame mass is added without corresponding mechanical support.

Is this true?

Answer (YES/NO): YES